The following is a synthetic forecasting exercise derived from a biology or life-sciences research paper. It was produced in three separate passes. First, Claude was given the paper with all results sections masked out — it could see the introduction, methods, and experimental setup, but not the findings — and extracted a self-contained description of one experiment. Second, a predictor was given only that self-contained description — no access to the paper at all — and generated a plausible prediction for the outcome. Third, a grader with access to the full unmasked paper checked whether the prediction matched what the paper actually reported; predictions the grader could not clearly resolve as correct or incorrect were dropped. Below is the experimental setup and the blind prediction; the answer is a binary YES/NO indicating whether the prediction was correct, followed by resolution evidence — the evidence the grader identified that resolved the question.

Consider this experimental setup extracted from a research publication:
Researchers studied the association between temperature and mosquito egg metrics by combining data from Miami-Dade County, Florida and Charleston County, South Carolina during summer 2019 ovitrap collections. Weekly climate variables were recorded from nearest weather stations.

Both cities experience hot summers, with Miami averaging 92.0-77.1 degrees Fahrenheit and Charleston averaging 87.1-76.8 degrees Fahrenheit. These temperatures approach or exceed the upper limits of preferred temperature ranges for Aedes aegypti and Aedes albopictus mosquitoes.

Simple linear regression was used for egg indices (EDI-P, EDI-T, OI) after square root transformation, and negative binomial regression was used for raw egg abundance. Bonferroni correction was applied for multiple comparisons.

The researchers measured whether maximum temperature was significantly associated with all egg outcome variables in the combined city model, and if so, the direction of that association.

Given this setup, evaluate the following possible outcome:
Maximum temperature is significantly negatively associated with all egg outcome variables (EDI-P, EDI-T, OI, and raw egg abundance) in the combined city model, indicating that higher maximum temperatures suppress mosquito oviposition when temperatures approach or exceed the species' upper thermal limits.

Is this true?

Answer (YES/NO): YES